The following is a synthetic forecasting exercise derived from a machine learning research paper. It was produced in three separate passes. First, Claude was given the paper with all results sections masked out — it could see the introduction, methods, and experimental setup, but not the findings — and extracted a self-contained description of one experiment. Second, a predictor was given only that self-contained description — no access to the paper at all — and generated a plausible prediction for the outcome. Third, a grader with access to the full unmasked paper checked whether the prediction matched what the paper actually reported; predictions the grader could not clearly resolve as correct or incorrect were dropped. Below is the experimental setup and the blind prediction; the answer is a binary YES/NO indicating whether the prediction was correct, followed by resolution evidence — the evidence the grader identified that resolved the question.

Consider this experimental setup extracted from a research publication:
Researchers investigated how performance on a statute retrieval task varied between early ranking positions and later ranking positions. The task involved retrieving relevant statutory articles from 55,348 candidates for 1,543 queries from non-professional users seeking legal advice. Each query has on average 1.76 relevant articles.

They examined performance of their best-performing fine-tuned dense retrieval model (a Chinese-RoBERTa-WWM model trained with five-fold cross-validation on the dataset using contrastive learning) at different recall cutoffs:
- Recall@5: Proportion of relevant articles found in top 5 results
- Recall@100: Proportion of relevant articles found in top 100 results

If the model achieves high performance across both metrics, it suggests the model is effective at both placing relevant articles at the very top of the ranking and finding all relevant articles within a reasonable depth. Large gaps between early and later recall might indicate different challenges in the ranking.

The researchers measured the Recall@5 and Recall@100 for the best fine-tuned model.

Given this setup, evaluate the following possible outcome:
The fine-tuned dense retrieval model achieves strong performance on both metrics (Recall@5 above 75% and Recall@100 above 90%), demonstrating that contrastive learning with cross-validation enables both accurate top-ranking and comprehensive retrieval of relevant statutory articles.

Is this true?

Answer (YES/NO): NO